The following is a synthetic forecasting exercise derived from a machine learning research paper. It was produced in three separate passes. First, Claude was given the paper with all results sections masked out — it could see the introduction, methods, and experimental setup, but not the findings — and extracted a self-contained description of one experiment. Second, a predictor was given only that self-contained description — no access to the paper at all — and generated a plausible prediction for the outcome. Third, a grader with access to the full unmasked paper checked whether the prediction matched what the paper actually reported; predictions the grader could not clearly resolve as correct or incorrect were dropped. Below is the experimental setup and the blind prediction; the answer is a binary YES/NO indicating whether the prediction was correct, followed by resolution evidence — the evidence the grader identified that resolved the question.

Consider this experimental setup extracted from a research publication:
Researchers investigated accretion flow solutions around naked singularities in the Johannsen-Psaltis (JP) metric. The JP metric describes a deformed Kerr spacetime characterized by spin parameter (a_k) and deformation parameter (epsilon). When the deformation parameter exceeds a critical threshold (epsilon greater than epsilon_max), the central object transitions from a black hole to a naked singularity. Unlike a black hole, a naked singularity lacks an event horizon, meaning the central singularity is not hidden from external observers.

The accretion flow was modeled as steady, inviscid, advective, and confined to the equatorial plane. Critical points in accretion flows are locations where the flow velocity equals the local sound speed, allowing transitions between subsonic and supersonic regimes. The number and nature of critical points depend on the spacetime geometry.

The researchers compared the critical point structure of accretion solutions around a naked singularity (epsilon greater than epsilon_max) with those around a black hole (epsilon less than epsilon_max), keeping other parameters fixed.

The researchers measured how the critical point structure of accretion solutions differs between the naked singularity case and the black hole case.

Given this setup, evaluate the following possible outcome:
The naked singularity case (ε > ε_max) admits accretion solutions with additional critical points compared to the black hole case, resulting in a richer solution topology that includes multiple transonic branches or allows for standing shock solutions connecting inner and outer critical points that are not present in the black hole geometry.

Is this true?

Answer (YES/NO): NO